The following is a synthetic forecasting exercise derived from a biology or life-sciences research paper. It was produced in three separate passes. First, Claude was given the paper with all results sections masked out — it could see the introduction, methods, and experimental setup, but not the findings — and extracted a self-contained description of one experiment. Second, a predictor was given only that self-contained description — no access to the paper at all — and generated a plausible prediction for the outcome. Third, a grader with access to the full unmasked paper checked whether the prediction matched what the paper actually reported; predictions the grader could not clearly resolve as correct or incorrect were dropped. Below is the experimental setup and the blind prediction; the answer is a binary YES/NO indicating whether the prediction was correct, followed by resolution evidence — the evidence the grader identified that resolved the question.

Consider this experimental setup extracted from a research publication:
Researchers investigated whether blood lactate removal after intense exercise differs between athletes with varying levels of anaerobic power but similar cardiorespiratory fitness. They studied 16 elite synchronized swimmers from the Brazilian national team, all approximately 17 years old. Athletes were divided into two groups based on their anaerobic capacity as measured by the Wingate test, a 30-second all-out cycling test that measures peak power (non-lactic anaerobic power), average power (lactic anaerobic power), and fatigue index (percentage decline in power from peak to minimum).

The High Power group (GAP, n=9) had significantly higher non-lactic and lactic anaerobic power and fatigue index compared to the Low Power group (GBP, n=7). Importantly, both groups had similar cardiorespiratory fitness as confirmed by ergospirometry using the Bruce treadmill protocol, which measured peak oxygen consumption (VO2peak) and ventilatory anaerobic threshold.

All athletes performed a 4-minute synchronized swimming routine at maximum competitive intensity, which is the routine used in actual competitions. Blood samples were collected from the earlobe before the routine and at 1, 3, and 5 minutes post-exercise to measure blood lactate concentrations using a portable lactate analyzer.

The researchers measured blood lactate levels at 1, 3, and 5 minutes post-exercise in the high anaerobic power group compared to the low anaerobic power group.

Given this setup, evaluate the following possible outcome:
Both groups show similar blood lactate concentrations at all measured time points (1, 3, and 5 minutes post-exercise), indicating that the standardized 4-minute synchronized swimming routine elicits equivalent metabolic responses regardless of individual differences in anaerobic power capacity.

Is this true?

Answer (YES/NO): NO